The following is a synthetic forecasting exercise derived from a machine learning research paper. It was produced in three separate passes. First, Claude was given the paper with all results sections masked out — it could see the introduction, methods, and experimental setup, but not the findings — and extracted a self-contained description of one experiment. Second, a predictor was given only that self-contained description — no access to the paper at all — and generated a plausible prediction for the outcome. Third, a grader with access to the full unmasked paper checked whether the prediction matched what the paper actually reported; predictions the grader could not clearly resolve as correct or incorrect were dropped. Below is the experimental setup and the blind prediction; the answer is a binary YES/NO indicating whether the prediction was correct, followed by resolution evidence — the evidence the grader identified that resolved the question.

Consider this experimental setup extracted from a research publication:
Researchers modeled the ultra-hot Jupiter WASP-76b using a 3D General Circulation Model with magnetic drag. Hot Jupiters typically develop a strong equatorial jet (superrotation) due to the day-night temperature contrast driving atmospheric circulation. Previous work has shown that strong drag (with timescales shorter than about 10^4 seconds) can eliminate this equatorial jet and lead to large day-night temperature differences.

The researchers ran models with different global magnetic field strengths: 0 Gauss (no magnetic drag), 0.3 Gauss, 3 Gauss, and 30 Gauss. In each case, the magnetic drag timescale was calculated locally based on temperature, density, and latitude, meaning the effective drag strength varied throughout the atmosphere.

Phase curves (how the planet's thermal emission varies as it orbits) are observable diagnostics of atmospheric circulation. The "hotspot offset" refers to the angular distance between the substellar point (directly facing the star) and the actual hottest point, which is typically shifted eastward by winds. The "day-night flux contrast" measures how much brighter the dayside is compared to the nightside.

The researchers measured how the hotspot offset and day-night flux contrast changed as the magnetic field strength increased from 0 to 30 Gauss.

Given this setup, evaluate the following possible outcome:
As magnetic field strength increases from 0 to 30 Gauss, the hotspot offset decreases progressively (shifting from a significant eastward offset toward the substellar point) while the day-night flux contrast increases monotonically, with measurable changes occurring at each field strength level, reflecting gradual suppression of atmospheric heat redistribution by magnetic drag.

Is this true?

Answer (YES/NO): NO